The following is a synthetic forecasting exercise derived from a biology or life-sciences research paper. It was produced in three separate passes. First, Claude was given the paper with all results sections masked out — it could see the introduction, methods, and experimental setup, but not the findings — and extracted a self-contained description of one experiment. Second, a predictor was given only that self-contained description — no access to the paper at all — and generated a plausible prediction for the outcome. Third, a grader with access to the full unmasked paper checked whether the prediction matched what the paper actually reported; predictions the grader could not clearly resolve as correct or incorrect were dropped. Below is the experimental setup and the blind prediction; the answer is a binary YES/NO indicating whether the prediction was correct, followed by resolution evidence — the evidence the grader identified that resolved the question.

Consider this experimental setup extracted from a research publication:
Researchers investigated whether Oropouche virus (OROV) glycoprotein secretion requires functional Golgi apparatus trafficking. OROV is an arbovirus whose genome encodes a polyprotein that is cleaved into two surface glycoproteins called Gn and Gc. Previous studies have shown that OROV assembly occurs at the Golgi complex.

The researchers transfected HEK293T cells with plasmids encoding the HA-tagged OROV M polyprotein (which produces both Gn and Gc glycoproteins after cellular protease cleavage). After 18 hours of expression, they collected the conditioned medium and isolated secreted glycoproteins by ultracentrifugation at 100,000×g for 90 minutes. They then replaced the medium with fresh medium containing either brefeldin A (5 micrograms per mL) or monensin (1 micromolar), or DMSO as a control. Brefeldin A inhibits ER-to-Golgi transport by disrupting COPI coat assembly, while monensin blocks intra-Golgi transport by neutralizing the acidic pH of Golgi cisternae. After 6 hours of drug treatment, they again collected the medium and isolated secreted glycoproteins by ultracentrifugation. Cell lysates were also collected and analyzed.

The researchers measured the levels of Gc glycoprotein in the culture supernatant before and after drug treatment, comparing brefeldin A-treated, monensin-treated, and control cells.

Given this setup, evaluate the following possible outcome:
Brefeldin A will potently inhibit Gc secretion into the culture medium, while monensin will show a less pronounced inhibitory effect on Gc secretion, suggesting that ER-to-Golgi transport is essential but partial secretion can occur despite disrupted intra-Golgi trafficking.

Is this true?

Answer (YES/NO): NO